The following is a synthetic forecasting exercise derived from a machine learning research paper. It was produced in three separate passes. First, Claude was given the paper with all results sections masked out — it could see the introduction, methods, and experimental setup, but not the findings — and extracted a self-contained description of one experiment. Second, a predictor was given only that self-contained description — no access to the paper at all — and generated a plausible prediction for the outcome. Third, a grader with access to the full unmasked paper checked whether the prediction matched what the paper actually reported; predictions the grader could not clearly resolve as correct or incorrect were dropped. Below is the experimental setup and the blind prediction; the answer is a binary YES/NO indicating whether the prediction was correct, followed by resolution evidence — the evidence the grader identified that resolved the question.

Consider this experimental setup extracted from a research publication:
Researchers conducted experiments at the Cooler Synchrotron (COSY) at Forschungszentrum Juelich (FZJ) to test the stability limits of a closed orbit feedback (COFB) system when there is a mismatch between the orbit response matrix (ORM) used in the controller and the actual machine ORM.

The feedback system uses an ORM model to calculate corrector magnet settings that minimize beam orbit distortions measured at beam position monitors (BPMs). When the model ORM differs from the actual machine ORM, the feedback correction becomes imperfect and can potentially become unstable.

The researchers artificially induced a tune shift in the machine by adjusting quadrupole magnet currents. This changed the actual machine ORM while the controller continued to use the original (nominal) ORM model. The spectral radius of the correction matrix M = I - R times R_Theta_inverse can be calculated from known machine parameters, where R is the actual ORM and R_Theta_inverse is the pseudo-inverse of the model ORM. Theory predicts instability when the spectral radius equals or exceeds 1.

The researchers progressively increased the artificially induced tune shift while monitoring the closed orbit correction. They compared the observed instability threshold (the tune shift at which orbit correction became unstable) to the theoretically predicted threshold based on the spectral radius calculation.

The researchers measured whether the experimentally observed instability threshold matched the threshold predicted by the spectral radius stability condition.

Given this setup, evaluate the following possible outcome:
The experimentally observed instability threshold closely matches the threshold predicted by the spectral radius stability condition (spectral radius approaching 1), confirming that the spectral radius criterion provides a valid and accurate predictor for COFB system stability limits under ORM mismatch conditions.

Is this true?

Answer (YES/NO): YES